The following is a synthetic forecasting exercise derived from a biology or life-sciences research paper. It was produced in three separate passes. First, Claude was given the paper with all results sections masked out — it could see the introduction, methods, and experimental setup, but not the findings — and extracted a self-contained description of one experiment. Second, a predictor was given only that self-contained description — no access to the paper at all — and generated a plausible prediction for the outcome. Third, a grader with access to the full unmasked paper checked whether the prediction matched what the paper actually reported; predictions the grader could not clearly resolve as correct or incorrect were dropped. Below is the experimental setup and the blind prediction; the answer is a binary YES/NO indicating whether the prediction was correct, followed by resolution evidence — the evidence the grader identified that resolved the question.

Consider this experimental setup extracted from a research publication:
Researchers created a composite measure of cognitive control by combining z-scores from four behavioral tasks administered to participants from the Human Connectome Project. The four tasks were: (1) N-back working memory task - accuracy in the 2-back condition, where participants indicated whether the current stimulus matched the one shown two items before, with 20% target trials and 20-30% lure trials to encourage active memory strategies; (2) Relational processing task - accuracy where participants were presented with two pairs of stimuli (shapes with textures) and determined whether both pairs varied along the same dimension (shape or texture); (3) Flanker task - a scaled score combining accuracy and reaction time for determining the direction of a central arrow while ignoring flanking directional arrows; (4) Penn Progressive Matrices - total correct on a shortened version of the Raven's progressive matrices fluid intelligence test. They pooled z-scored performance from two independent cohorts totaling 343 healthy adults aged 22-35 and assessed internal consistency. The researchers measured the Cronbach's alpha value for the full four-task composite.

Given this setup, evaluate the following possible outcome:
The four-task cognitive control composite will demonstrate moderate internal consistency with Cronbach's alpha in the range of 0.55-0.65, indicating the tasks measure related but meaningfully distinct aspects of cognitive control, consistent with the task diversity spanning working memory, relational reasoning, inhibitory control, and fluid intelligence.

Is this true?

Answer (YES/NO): YES